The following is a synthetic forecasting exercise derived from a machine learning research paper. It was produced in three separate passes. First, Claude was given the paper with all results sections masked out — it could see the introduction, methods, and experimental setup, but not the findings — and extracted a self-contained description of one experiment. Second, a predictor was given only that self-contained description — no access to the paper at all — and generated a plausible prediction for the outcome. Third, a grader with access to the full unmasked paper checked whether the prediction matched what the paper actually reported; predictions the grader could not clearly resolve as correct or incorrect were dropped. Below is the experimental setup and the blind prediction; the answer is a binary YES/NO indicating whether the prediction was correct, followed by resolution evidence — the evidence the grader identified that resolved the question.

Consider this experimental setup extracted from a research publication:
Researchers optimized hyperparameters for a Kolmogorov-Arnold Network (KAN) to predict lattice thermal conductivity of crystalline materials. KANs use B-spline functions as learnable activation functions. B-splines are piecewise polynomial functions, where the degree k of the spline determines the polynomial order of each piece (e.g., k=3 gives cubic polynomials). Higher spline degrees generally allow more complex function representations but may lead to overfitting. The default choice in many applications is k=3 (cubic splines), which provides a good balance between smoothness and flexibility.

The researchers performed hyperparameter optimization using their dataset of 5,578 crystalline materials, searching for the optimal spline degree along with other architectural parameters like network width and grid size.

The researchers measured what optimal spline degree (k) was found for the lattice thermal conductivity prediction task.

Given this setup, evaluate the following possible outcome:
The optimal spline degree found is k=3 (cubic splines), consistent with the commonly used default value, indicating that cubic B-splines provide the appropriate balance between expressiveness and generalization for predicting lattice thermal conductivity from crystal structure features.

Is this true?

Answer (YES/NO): NO